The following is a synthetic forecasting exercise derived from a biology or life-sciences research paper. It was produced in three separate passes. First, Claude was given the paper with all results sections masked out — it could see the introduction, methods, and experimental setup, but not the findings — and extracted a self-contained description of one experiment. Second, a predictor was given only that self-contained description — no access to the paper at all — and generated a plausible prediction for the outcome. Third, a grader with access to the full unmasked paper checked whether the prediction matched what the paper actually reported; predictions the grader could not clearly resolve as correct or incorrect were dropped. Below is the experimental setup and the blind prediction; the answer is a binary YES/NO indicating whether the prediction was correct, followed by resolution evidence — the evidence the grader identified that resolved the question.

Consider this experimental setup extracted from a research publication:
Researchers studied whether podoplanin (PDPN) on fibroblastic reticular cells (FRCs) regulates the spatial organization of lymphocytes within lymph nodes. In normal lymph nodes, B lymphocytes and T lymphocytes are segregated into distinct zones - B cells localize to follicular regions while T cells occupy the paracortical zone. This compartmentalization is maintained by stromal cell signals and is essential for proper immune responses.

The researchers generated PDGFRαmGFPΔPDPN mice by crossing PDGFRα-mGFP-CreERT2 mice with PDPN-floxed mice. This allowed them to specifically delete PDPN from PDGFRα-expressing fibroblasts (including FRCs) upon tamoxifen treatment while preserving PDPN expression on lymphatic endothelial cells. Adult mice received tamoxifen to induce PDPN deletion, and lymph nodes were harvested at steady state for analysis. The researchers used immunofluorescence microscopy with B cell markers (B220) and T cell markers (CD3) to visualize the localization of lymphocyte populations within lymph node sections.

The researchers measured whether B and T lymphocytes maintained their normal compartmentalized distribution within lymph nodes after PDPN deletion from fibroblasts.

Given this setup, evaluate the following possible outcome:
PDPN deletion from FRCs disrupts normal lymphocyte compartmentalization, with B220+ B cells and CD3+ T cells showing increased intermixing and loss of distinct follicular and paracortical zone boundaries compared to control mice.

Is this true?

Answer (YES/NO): YES